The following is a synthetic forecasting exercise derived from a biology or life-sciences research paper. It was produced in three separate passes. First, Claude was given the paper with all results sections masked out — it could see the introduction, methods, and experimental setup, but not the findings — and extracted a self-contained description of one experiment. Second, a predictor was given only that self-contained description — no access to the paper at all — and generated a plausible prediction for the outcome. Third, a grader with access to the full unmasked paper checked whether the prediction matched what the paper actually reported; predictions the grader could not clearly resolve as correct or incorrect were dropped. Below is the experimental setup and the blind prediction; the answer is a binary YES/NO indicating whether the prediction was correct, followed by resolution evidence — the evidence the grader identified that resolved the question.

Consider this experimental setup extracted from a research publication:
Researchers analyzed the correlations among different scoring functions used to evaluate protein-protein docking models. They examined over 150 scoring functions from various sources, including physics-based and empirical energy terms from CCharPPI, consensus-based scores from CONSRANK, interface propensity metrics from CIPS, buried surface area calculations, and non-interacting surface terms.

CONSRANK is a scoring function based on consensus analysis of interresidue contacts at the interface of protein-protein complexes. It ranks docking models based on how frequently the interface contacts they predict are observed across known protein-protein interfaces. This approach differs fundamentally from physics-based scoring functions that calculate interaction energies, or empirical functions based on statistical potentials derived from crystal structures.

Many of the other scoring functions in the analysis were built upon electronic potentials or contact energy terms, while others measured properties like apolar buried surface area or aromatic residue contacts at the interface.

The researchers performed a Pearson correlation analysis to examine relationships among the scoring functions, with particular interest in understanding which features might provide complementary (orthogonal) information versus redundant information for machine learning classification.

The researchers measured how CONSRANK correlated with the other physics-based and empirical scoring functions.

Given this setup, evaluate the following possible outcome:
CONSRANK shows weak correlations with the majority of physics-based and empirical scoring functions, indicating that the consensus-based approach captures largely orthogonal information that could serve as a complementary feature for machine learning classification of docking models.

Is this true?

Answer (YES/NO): YES